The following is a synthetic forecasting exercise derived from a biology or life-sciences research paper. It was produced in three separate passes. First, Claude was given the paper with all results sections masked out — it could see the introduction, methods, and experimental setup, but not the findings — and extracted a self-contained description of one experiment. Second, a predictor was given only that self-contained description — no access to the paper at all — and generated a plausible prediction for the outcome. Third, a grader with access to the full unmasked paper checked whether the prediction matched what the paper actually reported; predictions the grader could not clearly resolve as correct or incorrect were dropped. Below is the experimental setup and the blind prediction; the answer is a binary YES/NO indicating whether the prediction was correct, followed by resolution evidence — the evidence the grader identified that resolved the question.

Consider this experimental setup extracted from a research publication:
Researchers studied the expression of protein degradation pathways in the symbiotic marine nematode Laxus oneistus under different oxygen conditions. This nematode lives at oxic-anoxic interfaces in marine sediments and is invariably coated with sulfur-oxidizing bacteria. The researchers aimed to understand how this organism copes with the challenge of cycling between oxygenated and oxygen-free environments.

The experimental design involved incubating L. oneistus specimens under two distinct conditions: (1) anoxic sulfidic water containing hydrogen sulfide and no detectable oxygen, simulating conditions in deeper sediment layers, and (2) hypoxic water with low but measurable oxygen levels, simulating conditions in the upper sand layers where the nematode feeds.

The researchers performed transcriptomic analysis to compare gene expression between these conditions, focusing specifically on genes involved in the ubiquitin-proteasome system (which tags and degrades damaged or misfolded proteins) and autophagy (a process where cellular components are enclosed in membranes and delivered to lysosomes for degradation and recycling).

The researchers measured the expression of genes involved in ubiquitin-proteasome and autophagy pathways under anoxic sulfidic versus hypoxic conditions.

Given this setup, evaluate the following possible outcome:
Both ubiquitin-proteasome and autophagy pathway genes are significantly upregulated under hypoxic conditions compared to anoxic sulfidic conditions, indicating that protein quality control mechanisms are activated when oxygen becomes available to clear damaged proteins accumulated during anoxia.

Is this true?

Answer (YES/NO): NO